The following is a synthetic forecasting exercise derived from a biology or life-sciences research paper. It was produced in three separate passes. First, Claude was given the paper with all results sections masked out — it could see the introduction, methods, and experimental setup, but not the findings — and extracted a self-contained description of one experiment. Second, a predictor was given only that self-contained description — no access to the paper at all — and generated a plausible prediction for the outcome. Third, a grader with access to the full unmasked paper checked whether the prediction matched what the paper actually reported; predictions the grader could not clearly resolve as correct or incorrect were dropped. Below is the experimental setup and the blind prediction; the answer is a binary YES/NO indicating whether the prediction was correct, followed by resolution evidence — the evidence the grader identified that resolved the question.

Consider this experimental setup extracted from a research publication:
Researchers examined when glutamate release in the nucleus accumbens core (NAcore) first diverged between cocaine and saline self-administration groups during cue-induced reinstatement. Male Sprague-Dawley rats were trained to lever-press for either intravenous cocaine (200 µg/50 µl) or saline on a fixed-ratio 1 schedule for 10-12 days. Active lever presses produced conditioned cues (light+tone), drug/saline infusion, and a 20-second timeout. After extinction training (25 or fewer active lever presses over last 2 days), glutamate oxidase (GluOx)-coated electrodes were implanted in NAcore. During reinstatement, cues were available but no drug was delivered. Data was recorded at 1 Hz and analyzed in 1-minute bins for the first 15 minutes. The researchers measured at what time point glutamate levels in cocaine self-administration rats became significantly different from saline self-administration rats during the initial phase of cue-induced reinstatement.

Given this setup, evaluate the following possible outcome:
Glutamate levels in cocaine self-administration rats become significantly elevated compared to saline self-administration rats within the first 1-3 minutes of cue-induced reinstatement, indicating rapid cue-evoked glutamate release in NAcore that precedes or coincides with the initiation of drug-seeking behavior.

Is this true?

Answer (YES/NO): NO